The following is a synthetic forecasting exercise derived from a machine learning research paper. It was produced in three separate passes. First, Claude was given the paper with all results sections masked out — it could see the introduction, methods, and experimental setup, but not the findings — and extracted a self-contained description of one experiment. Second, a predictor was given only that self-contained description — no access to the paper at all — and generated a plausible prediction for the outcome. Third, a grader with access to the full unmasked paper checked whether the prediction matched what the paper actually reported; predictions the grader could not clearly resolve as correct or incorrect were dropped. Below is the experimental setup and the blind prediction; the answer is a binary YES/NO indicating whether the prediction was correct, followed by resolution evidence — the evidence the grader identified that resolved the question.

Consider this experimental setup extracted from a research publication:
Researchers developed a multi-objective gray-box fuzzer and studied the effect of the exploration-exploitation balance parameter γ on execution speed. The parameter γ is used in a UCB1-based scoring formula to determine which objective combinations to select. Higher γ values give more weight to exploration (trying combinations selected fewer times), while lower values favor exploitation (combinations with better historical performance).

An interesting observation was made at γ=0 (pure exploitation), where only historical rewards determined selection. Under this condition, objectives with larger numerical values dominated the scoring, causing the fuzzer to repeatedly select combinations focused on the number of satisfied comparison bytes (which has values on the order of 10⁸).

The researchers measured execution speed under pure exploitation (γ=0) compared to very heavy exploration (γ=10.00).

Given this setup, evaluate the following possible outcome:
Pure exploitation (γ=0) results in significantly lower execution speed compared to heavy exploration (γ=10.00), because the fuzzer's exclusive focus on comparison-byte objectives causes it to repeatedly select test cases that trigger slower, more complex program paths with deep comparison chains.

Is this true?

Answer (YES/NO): YES